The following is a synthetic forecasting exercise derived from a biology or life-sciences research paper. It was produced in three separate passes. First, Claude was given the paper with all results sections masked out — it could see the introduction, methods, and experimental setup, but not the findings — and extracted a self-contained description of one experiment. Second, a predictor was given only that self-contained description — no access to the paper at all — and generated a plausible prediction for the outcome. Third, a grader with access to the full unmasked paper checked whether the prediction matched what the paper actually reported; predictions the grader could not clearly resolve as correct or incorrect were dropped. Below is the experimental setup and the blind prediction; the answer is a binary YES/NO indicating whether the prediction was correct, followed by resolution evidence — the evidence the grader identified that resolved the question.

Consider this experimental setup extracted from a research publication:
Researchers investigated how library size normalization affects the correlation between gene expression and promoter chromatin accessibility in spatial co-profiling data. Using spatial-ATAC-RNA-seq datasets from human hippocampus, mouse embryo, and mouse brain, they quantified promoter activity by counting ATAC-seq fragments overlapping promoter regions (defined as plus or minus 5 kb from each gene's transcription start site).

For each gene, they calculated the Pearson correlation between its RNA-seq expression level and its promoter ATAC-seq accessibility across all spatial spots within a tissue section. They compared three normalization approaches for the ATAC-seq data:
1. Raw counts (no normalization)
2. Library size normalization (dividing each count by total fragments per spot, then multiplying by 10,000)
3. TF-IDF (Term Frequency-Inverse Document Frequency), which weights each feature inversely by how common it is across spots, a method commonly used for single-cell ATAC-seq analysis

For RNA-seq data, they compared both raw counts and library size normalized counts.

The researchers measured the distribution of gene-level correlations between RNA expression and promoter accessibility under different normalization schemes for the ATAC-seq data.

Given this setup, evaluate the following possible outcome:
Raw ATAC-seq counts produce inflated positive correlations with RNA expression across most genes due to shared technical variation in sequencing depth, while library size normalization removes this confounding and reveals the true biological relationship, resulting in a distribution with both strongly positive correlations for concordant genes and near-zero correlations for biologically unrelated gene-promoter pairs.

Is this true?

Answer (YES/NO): NO